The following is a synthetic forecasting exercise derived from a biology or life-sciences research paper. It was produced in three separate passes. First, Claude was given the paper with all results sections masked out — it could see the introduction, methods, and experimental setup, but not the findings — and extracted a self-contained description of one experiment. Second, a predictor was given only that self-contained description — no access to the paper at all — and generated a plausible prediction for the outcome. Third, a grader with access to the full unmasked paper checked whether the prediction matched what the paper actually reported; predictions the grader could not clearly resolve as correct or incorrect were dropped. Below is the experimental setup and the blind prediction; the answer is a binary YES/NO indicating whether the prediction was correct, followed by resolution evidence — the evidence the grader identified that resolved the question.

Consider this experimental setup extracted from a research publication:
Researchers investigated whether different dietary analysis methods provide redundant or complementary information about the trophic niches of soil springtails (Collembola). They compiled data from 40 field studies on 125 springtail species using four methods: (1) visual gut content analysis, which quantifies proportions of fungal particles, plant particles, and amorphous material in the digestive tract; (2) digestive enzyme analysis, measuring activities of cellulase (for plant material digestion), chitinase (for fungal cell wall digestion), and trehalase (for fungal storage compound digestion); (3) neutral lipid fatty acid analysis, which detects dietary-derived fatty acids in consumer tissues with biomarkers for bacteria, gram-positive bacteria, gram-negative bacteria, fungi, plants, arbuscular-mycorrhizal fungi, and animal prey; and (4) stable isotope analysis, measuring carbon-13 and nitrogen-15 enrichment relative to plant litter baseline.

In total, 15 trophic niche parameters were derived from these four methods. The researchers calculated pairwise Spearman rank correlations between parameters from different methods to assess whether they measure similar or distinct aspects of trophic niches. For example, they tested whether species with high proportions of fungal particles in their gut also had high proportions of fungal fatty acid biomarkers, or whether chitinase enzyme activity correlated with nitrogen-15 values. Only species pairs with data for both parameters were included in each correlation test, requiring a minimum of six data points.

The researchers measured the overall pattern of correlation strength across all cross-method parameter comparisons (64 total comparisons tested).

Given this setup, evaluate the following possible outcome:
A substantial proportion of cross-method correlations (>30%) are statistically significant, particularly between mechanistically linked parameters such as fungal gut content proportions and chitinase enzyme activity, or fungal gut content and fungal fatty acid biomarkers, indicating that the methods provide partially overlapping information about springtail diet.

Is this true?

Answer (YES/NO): NO